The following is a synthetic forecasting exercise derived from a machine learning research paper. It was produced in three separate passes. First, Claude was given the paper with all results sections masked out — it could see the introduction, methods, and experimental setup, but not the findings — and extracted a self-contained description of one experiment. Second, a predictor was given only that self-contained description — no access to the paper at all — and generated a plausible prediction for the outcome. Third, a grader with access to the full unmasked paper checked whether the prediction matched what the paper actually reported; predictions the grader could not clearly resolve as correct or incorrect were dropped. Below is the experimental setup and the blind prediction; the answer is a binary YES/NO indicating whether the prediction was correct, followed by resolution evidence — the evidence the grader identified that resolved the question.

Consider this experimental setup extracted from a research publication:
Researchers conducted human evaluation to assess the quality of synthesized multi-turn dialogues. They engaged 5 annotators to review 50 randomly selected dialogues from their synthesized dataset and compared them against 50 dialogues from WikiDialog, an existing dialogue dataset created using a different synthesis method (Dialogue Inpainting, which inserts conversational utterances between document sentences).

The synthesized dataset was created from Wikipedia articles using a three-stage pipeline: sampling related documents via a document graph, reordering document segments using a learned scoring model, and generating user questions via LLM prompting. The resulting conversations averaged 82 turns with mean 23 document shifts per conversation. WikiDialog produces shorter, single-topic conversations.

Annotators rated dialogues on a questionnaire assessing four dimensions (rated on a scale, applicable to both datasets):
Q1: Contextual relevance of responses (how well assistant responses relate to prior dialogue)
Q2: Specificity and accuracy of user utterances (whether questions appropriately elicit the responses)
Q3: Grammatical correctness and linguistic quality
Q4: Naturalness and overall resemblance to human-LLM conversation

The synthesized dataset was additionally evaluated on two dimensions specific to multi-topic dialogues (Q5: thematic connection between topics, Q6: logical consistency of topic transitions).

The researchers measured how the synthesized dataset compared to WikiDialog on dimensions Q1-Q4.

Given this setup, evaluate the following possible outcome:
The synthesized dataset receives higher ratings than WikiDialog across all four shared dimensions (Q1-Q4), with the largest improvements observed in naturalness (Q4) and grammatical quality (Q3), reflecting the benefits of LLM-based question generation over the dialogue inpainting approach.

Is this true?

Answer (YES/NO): NO